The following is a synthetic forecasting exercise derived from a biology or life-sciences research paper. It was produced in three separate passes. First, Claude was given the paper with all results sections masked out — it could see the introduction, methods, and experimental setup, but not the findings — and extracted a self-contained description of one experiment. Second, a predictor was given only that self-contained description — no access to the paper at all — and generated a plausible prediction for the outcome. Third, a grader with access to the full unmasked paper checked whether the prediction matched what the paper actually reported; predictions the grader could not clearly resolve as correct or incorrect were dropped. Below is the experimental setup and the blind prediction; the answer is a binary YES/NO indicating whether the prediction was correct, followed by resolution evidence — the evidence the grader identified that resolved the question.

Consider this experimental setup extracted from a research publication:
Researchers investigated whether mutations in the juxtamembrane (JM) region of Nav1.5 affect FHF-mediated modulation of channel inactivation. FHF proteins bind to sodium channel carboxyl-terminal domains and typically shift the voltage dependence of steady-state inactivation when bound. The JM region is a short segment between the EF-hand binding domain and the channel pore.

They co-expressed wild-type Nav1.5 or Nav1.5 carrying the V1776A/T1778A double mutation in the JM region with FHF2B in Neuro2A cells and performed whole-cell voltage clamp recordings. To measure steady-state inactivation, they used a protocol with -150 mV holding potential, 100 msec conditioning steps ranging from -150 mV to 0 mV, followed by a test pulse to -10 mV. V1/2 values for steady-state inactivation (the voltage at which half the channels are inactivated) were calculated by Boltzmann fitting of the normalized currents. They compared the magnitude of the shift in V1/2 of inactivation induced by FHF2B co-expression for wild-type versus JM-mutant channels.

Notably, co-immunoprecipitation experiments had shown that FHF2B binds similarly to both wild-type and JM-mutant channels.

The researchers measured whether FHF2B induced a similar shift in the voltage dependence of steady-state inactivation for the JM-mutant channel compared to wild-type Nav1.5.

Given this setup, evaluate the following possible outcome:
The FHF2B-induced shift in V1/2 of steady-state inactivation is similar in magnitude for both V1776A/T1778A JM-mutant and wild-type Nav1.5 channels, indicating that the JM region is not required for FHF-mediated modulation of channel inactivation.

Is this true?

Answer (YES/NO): NO